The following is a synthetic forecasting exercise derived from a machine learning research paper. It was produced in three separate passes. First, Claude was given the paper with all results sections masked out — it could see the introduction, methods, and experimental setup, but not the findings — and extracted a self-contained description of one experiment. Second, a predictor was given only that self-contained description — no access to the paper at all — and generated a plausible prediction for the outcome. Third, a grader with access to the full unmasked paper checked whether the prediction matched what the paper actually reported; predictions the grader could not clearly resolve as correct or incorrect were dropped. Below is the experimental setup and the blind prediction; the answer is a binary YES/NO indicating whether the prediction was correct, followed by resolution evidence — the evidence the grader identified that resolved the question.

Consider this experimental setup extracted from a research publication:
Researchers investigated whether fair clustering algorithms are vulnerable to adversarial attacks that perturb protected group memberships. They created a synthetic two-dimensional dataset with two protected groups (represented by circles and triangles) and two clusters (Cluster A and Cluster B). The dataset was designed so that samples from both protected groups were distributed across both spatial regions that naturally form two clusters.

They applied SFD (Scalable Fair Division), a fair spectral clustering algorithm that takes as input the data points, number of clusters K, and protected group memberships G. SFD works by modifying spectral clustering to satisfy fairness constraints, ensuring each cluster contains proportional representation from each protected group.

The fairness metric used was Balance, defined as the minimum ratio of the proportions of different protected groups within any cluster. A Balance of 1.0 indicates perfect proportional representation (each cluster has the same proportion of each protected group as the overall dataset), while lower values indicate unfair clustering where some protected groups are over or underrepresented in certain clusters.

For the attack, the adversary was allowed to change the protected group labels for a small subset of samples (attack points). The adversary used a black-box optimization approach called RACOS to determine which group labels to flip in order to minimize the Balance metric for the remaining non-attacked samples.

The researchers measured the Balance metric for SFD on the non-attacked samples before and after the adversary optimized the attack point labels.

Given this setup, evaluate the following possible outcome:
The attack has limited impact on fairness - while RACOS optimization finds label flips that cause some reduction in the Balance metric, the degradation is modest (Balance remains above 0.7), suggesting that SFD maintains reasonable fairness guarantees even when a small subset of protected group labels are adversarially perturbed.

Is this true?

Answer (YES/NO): NO